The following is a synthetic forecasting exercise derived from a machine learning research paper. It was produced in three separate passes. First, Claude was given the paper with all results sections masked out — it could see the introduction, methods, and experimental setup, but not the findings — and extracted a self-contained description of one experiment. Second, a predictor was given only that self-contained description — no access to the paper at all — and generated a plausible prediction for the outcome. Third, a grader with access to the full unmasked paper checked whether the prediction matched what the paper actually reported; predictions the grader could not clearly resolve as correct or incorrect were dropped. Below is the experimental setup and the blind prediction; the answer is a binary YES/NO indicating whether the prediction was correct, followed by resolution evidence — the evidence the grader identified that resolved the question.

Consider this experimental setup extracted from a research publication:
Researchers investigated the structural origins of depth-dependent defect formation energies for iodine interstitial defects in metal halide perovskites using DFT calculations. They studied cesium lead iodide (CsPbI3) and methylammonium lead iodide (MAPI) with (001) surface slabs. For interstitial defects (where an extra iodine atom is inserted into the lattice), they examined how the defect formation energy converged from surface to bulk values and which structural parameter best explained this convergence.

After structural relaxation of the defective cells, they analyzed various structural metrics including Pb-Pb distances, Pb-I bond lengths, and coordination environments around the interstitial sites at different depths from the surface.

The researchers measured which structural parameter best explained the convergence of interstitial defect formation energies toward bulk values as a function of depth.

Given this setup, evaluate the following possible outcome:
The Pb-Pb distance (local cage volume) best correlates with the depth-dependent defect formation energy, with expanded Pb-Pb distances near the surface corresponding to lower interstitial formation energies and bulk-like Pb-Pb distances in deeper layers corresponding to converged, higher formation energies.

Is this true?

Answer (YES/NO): NO